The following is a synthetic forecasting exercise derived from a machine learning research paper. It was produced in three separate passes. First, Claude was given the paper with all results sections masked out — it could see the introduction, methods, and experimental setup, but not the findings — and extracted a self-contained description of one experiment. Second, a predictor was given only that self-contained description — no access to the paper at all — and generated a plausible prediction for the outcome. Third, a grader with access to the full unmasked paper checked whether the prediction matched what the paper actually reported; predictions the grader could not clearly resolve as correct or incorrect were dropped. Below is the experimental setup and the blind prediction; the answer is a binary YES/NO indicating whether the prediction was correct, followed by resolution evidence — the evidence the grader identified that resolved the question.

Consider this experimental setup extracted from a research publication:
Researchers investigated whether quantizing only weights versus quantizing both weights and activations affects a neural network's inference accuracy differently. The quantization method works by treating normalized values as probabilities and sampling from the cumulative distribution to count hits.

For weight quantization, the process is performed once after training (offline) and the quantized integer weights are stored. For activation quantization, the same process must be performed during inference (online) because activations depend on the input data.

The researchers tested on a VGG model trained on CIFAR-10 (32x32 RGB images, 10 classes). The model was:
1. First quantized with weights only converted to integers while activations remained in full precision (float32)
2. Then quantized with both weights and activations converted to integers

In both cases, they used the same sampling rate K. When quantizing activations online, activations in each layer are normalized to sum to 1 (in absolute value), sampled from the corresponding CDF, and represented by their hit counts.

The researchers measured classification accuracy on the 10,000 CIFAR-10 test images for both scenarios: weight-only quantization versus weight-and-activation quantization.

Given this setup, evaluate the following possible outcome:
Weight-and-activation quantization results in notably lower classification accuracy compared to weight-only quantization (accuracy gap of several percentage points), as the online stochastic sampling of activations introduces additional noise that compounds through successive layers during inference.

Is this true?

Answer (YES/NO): NO